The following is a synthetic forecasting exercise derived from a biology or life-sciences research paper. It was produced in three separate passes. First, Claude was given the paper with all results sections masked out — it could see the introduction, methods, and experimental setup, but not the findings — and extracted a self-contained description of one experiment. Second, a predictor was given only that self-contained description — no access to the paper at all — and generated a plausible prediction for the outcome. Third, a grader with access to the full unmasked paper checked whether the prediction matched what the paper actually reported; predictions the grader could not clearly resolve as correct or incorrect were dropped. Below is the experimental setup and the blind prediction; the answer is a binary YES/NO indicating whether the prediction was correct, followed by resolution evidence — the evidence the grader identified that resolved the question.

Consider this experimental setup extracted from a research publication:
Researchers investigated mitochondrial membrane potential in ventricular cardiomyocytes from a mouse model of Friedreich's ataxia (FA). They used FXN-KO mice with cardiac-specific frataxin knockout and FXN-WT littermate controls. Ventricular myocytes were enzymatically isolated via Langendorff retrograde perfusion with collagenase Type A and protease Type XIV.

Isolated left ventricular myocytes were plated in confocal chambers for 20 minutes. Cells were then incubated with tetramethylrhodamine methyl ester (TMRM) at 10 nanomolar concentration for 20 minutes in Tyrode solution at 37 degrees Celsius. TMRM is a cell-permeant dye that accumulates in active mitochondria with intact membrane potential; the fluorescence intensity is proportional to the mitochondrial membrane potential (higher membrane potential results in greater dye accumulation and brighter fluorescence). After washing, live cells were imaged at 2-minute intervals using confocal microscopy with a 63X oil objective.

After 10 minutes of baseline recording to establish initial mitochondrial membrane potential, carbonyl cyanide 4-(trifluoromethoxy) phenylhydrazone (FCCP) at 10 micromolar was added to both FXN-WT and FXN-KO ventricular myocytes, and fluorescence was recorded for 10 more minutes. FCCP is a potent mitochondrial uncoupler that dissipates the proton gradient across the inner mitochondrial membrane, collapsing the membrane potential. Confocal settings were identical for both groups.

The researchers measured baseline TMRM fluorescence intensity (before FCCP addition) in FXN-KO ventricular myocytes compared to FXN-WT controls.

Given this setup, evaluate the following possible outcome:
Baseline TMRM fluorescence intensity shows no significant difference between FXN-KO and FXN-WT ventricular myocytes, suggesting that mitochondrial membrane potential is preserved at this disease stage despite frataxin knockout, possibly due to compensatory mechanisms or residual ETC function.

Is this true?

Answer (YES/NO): NO